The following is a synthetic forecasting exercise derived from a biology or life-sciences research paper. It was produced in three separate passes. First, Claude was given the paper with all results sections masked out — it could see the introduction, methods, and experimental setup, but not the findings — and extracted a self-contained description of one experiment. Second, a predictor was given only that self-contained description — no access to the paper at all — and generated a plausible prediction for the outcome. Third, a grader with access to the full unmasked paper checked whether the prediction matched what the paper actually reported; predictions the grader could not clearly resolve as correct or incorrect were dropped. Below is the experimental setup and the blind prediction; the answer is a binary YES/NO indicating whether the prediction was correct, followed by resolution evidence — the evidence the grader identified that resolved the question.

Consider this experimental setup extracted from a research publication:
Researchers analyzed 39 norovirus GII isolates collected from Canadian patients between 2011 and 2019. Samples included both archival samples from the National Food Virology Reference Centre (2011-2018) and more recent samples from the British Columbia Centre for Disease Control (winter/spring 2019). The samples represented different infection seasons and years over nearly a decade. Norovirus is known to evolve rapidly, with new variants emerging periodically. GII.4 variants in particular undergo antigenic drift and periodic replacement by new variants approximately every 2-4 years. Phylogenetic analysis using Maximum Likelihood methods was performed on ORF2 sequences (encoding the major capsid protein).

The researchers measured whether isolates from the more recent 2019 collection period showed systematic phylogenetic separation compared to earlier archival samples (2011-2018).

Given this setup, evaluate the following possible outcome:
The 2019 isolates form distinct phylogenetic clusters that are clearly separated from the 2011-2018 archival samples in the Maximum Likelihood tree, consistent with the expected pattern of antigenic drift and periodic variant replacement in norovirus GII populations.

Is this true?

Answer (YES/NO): NO